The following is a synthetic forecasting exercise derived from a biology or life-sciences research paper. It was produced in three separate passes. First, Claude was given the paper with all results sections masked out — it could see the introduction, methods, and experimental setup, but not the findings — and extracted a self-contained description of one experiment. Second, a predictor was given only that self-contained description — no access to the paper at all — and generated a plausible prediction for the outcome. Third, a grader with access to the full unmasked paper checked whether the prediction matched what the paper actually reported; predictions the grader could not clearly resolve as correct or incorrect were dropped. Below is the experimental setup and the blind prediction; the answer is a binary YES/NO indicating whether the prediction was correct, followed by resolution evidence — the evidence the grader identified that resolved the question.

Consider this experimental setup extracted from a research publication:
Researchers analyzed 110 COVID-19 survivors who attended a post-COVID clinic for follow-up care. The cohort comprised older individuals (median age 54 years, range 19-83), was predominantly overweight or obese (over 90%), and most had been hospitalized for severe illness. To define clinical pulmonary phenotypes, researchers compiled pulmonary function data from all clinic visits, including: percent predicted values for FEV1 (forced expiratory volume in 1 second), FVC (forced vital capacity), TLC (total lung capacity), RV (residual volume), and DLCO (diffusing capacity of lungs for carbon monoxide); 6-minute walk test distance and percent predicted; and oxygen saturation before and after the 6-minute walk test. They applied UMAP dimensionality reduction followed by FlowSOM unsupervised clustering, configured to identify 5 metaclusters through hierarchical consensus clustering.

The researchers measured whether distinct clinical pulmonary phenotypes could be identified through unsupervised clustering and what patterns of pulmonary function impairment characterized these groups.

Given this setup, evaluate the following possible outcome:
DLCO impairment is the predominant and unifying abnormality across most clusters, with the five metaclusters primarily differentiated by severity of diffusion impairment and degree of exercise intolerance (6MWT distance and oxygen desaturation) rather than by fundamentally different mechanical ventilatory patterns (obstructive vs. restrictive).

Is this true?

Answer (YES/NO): NO